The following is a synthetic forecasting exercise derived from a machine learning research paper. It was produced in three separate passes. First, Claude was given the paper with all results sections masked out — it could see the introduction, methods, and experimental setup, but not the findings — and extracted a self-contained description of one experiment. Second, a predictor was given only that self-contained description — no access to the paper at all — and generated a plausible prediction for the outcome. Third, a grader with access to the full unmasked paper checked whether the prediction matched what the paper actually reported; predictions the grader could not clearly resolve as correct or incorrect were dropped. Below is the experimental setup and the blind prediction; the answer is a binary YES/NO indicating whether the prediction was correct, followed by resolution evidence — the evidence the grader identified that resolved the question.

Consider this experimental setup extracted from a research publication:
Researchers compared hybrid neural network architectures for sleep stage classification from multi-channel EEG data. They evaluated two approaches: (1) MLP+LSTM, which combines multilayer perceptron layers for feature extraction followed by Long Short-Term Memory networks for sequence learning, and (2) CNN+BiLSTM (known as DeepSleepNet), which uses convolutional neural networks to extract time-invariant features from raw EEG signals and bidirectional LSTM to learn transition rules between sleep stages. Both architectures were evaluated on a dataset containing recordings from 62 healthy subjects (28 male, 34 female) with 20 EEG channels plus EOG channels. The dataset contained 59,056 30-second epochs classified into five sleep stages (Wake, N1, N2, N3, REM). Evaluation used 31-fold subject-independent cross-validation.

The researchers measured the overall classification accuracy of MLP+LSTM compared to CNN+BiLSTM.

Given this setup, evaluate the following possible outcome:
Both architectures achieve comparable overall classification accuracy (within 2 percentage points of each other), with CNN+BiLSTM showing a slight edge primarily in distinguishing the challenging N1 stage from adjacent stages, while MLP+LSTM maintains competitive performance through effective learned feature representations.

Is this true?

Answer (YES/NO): NO